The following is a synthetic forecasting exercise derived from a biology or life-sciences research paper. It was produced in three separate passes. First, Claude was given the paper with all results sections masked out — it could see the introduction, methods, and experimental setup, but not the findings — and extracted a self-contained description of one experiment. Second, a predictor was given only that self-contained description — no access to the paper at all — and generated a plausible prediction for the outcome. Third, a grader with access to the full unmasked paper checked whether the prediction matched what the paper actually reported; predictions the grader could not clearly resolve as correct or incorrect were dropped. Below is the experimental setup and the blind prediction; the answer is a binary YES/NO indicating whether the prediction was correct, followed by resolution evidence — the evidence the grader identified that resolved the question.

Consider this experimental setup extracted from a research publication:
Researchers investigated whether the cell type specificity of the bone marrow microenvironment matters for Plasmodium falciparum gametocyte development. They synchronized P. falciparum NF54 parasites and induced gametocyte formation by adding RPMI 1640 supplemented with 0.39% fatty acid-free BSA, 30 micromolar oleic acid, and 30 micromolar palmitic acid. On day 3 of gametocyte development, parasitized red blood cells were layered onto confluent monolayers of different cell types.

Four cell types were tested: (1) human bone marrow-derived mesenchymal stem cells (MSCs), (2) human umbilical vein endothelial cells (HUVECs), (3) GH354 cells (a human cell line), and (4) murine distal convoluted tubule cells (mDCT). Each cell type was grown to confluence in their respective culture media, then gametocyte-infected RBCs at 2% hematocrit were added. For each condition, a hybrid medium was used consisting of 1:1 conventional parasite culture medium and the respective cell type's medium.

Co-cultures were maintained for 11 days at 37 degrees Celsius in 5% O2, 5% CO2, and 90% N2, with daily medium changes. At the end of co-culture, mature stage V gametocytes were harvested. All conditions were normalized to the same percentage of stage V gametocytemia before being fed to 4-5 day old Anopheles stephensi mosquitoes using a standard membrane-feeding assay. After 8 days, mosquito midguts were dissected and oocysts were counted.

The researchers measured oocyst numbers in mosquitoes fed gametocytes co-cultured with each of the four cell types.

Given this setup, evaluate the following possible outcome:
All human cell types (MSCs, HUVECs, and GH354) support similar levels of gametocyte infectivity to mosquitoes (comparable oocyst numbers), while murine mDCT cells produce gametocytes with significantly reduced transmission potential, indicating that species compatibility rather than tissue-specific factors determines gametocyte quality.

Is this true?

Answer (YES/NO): NO